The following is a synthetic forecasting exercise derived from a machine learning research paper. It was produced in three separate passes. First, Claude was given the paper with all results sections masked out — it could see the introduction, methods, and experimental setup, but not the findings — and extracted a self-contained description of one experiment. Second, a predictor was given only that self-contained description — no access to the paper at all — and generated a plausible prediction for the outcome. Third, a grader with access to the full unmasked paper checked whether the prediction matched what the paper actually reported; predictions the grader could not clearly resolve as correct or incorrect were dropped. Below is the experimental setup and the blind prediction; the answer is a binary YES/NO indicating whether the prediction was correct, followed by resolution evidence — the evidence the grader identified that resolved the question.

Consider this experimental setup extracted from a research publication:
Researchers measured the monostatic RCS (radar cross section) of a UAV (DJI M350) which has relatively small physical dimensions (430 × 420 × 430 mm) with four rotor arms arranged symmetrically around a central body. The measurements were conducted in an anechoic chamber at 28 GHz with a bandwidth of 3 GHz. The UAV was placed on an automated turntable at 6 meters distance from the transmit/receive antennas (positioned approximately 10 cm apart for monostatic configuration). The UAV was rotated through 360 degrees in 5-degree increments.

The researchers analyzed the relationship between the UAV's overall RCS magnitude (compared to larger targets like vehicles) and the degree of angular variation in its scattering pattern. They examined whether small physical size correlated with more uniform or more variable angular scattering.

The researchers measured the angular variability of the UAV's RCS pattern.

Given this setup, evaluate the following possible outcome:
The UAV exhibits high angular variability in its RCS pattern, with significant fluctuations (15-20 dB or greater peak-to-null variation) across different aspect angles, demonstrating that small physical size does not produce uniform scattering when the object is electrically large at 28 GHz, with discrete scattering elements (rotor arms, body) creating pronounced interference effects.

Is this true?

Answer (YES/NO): YES